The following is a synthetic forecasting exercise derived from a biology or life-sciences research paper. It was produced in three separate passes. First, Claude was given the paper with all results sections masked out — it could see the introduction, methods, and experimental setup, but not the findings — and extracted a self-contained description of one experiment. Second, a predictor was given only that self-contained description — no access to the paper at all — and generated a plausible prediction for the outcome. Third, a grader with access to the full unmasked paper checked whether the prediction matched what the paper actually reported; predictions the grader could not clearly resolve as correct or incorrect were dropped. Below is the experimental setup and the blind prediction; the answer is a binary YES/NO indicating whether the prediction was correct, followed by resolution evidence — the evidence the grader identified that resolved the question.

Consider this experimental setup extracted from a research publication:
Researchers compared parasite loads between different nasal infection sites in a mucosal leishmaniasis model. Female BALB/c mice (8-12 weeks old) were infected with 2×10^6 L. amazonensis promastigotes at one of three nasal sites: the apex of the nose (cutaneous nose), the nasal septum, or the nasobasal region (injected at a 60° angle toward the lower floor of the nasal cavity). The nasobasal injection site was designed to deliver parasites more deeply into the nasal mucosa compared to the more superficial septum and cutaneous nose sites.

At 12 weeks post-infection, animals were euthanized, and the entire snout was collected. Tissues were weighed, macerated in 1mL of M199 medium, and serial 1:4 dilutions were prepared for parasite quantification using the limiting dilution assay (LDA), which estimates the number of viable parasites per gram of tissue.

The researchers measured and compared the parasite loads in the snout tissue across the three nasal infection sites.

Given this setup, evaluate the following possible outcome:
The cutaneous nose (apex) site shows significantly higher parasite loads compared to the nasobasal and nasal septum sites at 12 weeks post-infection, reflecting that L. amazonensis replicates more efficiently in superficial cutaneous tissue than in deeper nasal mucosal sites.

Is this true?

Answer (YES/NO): NO